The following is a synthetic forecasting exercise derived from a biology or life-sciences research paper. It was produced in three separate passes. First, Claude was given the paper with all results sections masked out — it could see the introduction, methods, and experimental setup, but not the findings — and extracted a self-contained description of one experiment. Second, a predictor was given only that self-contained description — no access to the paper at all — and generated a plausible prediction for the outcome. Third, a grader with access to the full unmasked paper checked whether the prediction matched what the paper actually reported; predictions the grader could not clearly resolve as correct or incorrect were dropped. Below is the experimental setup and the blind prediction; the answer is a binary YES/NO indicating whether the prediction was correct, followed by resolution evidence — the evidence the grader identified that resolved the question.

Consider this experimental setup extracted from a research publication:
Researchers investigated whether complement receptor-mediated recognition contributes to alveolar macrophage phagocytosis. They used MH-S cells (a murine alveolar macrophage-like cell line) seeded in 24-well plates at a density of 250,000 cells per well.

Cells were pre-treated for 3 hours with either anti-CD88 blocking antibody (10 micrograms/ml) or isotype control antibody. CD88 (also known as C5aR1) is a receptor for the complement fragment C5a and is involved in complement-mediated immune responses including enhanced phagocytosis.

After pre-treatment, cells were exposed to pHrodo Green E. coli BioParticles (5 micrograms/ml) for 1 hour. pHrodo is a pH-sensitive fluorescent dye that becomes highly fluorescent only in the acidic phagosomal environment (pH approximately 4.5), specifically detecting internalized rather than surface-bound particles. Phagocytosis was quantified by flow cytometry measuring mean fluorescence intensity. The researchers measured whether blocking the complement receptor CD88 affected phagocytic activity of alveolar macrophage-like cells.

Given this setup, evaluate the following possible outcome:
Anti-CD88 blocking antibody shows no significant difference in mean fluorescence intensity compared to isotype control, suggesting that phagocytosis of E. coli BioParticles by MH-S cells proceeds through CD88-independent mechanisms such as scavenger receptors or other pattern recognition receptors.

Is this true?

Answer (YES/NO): NO